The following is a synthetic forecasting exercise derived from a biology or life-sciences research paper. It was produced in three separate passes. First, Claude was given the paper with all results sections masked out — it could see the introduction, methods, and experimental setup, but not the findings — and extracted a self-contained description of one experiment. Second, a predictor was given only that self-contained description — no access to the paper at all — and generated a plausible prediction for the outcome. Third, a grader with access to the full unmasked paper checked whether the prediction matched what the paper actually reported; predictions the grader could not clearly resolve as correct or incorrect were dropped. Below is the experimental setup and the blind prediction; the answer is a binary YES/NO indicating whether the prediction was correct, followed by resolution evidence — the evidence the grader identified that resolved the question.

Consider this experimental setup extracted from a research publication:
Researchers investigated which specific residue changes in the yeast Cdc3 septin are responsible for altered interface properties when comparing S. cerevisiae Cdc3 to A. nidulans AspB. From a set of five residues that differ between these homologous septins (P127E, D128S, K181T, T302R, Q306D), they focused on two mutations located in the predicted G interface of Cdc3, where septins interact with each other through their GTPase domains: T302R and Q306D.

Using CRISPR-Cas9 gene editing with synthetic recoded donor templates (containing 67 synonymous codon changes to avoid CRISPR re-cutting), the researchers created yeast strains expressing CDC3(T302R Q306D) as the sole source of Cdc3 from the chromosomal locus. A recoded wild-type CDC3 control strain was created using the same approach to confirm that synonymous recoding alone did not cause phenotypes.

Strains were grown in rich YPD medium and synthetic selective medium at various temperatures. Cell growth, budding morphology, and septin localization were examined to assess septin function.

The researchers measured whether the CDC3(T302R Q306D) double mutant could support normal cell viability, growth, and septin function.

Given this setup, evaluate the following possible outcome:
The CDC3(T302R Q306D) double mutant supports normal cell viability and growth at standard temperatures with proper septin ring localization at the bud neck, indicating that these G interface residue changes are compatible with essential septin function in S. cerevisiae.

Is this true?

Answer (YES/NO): YES